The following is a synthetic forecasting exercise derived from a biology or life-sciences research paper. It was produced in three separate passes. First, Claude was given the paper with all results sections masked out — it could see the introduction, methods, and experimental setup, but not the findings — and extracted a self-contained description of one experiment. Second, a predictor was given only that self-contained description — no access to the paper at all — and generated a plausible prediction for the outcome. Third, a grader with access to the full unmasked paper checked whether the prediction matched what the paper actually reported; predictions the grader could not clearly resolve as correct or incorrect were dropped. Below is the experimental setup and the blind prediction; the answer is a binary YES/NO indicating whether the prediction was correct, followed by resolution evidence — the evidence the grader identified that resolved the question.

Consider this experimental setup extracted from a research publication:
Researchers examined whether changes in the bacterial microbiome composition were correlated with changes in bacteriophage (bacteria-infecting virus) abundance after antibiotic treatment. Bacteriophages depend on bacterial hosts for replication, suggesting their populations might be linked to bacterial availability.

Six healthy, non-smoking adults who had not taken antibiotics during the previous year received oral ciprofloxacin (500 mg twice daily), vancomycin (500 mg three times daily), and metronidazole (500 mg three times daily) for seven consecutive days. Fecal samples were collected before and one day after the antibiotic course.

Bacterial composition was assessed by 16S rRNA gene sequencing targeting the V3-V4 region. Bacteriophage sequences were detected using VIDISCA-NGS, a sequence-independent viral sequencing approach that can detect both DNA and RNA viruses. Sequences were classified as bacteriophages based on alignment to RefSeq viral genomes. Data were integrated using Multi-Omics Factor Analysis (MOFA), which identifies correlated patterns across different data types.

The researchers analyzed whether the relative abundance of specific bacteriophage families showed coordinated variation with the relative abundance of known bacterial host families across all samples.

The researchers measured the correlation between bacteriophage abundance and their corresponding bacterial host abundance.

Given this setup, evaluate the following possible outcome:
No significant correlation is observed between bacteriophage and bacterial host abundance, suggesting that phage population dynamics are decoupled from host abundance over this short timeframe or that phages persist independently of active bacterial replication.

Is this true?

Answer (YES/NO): NO